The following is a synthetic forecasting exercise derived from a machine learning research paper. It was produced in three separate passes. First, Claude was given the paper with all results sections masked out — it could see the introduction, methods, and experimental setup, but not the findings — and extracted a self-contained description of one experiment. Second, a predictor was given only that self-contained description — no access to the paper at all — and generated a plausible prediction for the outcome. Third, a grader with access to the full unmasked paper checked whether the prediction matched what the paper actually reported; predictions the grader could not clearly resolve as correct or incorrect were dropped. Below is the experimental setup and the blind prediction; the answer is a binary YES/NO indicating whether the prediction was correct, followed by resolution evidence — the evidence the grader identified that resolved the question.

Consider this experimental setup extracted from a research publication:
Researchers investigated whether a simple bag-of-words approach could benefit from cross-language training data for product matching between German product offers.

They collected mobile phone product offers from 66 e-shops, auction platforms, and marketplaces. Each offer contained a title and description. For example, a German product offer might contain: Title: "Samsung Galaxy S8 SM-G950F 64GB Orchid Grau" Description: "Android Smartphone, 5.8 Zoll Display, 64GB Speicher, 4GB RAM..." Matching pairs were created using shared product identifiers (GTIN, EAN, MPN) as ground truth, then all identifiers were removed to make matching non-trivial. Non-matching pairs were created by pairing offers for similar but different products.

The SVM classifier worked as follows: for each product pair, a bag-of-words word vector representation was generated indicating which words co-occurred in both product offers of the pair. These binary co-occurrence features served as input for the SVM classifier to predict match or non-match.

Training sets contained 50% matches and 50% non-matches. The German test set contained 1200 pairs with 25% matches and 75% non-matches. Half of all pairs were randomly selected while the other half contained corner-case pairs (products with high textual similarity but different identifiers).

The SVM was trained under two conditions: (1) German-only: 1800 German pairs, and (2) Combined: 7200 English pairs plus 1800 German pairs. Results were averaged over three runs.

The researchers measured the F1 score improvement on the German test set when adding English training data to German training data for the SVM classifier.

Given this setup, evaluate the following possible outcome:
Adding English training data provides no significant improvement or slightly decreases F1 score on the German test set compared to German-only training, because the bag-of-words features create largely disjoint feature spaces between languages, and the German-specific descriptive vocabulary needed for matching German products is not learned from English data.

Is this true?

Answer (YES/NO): YES